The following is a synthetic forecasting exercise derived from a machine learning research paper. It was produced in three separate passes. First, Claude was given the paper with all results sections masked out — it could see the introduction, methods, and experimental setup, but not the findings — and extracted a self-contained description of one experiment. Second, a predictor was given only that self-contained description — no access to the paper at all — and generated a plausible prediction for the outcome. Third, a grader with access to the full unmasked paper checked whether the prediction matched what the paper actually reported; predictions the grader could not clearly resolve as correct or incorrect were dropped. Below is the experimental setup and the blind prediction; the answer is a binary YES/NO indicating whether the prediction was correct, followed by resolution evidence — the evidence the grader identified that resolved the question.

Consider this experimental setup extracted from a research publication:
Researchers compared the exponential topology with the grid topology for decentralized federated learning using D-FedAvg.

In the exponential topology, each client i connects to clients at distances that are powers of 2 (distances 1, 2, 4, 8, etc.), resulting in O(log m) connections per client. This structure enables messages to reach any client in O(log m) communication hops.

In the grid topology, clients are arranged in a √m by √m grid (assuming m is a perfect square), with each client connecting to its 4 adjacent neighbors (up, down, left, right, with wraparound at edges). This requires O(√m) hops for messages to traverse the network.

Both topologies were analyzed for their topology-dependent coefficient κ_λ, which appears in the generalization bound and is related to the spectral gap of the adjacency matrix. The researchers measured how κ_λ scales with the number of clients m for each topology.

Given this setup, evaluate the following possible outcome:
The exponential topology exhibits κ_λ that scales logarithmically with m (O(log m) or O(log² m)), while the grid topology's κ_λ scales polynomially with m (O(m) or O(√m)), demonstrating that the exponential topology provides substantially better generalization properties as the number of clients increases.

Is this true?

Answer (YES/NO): NO